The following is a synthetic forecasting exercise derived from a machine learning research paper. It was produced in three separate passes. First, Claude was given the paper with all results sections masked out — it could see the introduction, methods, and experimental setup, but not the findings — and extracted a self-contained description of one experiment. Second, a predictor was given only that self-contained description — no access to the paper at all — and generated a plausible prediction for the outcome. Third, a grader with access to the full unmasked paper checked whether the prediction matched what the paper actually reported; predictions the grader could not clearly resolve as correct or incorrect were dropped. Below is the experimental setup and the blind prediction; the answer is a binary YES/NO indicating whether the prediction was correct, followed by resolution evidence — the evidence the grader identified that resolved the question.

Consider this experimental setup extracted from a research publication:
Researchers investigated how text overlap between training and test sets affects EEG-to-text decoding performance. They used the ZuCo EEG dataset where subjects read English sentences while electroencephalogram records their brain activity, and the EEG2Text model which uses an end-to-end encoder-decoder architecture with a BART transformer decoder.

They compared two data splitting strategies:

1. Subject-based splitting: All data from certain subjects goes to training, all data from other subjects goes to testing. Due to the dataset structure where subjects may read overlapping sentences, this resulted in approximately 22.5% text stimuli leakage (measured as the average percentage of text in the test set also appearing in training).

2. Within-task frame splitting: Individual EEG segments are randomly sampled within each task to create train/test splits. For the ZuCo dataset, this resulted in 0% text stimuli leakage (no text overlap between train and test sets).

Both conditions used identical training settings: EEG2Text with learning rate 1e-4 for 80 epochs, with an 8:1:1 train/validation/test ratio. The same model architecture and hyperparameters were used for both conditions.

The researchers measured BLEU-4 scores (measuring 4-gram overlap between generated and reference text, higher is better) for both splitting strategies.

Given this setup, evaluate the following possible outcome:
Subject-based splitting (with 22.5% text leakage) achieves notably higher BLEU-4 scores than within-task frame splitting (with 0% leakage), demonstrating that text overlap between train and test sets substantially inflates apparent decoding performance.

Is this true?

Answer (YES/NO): YES